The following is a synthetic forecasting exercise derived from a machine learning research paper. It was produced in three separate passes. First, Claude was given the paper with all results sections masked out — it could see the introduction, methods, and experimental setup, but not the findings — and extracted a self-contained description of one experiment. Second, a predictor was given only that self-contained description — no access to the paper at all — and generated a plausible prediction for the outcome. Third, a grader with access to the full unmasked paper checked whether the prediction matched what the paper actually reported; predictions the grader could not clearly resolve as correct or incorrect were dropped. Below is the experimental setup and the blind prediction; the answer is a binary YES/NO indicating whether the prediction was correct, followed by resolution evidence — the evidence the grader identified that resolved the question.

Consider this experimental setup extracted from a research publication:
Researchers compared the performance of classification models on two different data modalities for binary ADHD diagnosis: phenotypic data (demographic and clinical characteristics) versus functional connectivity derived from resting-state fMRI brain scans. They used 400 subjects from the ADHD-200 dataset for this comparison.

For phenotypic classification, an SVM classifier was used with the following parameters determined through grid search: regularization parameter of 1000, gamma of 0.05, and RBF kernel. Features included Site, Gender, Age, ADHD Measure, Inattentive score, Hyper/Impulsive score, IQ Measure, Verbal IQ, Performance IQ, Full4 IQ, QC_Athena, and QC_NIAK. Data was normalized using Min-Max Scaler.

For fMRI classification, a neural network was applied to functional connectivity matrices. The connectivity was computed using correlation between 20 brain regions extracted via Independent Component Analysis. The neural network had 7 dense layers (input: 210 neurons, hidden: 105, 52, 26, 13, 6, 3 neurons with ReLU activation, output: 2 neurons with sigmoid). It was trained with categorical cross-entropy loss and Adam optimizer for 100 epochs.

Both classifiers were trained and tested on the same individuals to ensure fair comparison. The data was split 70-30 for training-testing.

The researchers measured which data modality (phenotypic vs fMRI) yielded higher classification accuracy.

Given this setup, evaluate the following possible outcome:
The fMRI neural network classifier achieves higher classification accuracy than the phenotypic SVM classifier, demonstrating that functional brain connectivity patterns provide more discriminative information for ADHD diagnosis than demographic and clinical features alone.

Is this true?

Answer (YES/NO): NO